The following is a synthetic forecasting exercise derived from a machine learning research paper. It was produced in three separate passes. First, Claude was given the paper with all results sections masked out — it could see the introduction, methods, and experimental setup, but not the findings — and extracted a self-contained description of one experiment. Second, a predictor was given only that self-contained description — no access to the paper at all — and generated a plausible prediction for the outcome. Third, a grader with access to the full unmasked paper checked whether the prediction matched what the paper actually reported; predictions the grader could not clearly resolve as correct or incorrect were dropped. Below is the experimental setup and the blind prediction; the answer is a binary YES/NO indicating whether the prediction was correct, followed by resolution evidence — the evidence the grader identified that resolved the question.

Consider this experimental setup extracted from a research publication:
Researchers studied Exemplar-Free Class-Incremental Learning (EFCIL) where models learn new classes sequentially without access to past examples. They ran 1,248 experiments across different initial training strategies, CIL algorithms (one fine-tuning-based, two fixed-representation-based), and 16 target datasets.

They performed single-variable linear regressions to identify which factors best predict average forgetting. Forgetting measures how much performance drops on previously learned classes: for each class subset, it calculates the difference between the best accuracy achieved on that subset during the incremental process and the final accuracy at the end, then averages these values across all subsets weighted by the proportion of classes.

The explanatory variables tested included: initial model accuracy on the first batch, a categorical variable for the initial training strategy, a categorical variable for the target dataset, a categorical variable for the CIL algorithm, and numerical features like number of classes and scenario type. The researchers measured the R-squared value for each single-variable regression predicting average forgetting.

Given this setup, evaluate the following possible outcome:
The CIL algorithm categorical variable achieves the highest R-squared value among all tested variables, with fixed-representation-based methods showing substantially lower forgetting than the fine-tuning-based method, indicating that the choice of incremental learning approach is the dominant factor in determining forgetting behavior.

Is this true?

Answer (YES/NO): YES